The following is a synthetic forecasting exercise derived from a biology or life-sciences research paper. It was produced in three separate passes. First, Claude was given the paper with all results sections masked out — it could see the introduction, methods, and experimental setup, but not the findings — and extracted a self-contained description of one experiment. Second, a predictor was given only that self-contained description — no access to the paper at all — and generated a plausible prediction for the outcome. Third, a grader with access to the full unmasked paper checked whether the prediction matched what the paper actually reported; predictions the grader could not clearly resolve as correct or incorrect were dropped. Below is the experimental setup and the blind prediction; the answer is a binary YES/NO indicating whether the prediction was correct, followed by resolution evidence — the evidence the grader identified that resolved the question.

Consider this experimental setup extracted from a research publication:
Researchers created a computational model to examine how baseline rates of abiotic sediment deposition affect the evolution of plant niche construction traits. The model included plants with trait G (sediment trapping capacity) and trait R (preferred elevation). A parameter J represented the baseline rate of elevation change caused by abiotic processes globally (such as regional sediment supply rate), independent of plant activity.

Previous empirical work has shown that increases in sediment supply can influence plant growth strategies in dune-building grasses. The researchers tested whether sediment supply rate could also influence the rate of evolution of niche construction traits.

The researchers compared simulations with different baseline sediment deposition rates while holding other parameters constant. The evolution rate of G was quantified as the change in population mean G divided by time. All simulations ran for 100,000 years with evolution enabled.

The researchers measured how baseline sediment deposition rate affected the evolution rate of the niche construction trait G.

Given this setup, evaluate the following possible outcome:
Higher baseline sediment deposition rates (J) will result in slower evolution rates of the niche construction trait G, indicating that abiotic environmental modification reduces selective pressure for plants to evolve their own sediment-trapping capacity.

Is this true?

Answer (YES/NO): NO